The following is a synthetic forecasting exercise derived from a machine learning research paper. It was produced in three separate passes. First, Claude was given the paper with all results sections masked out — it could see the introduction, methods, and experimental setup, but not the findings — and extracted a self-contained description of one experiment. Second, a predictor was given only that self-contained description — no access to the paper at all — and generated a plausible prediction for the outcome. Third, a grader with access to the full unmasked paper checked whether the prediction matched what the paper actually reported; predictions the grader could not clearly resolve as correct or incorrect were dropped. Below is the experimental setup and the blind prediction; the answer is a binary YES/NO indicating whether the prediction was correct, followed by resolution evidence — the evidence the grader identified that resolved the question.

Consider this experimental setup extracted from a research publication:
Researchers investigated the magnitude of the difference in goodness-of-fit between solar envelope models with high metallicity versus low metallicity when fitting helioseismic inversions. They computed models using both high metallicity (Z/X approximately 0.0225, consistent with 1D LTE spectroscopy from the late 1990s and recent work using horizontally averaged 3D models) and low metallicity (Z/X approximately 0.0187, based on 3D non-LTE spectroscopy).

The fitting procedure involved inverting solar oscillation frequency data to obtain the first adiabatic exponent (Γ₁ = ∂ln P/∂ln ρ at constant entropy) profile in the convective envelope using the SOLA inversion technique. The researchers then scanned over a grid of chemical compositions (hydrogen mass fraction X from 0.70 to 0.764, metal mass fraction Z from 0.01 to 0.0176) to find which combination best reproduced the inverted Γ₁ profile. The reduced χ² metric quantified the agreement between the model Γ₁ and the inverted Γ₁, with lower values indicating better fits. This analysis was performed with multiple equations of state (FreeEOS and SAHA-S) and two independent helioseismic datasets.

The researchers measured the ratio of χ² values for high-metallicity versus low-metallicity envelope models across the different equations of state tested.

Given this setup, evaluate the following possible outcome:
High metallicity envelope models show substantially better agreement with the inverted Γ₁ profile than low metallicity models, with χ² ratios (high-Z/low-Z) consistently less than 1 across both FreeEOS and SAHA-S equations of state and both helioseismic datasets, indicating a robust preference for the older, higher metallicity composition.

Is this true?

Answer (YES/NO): NO